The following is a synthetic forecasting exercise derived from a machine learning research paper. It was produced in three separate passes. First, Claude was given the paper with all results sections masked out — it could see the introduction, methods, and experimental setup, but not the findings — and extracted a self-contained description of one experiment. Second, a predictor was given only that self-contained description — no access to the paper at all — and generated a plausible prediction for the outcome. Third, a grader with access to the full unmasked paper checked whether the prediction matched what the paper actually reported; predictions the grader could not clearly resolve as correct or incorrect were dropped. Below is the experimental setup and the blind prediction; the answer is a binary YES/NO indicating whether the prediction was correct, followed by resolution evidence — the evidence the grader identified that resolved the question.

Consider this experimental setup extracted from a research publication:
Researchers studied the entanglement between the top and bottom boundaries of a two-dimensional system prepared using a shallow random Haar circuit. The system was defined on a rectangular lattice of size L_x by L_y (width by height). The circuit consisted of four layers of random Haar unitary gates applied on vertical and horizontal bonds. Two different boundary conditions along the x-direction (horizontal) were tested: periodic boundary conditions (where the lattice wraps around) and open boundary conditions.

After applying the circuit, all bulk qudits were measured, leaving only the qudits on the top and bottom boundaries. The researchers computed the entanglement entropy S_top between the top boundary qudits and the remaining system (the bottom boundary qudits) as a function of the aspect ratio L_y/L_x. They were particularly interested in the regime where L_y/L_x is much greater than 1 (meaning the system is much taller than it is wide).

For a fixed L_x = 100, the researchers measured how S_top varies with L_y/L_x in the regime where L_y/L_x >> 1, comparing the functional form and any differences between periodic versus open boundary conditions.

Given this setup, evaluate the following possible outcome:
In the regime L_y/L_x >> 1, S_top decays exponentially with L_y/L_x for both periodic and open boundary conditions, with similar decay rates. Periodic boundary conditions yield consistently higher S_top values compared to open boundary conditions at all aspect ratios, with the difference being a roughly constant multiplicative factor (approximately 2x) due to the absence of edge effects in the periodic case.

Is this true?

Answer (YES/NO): NO